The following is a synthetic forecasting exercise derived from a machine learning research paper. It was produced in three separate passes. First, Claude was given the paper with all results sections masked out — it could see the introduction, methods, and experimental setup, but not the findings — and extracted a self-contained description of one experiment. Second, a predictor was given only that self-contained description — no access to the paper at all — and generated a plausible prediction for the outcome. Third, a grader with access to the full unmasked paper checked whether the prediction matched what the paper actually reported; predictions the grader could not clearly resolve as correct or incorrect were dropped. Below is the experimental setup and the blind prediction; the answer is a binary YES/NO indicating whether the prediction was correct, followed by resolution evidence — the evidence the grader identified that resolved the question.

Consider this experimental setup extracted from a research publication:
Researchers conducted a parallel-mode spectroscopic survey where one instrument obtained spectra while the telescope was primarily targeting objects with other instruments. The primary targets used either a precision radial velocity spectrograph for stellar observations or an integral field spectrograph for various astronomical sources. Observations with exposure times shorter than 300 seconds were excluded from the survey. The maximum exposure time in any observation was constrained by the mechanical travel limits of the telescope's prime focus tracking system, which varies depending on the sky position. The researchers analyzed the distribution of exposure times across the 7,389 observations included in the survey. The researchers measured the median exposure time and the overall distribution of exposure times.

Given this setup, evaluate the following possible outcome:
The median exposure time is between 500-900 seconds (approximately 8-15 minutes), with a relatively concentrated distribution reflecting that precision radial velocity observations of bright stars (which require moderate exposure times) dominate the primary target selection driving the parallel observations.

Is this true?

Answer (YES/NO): NO